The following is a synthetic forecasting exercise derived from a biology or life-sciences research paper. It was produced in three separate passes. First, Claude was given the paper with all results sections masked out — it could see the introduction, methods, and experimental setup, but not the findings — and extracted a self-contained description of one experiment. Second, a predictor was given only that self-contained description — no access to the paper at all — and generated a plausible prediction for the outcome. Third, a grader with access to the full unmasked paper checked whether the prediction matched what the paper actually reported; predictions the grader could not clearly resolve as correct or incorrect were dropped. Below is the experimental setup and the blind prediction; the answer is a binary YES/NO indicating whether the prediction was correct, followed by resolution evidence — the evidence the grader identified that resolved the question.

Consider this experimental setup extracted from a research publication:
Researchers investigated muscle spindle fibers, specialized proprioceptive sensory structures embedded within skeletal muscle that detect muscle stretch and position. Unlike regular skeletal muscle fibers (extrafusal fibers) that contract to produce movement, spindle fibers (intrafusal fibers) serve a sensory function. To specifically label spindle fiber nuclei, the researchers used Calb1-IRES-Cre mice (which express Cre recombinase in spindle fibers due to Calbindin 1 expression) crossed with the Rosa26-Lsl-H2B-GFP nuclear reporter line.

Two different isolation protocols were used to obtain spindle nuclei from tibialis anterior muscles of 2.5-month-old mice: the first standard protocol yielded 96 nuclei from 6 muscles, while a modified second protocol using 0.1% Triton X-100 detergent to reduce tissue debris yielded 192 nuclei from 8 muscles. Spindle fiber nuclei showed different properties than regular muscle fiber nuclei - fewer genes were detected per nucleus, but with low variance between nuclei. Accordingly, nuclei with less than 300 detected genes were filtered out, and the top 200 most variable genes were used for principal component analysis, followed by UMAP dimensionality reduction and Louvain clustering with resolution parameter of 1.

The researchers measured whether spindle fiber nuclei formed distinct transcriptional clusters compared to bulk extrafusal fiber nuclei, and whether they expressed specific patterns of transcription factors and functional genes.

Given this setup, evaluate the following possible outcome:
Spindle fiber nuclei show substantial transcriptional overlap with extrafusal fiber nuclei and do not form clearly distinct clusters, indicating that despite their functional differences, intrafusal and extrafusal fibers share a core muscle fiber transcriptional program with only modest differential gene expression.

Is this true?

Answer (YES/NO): NO